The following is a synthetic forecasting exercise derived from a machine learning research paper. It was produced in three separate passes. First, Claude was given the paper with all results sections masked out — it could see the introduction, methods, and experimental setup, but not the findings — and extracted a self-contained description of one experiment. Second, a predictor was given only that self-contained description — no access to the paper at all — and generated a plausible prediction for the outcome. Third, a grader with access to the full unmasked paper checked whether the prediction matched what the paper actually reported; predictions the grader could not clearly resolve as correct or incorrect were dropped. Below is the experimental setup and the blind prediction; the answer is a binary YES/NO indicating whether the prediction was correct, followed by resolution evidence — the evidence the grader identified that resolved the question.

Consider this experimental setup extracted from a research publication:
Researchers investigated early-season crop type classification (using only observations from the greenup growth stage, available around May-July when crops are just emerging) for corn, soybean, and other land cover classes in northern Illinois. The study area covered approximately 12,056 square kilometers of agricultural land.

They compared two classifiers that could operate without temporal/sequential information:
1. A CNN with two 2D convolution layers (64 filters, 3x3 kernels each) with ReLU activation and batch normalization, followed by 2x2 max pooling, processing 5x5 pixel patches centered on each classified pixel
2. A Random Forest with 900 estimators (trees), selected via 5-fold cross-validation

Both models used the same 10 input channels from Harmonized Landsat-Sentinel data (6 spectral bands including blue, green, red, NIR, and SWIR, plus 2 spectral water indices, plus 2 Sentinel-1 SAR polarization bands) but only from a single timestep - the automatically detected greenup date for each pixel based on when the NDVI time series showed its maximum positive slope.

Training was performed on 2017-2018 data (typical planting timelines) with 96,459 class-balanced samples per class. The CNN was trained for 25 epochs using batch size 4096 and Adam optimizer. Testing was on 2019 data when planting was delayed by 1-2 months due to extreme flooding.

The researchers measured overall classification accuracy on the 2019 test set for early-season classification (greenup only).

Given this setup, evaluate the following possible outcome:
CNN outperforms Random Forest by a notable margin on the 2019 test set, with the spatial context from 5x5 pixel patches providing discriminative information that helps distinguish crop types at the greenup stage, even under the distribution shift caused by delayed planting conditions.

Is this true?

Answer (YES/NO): NO